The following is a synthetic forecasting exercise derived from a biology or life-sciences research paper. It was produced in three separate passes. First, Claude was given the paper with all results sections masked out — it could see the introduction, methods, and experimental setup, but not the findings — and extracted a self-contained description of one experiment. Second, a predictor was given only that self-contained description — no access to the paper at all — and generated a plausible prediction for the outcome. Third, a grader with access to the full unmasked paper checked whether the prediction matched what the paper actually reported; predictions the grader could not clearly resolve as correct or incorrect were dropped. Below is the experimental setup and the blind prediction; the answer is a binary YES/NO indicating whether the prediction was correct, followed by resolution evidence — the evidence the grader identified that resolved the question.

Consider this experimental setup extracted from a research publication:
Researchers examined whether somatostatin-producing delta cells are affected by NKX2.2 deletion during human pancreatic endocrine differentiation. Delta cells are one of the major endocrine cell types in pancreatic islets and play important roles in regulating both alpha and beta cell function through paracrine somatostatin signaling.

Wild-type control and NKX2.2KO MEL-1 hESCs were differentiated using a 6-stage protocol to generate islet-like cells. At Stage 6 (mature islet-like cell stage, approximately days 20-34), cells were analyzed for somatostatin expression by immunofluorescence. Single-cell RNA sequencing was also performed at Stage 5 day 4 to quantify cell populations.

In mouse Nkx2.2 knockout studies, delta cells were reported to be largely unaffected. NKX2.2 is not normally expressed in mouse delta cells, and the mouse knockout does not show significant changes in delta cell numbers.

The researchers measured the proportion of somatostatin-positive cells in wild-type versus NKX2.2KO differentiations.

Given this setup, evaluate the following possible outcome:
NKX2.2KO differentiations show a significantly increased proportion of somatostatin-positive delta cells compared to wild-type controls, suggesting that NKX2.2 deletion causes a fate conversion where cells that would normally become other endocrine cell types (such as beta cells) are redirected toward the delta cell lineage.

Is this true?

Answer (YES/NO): YES